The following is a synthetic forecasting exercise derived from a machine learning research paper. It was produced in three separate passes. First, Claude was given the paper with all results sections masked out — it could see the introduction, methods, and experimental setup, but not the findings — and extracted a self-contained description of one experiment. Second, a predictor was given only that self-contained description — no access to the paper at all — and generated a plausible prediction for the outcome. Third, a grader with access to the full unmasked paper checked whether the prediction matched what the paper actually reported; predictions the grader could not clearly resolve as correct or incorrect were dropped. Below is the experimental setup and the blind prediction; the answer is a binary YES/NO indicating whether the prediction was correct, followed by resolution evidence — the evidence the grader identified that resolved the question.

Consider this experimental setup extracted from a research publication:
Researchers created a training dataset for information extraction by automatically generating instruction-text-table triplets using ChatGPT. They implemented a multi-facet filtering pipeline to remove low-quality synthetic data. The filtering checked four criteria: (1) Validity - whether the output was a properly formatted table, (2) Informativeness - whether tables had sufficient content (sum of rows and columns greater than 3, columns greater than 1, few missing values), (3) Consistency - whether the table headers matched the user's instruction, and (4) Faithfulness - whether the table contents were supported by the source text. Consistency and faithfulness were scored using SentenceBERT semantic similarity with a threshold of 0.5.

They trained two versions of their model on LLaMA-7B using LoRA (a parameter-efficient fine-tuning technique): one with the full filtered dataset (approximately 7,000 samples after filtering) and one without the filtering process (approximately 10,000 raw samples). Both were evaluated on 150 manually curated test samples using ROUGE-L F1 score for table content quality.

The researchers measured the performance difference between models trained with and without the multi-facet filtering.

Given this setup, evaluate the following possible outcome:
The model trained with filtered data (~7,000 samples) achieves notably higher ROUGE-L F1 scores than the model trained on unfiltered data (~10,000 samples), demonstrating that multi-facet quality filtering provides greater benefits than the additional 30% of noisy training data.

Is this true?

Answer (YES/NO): YES